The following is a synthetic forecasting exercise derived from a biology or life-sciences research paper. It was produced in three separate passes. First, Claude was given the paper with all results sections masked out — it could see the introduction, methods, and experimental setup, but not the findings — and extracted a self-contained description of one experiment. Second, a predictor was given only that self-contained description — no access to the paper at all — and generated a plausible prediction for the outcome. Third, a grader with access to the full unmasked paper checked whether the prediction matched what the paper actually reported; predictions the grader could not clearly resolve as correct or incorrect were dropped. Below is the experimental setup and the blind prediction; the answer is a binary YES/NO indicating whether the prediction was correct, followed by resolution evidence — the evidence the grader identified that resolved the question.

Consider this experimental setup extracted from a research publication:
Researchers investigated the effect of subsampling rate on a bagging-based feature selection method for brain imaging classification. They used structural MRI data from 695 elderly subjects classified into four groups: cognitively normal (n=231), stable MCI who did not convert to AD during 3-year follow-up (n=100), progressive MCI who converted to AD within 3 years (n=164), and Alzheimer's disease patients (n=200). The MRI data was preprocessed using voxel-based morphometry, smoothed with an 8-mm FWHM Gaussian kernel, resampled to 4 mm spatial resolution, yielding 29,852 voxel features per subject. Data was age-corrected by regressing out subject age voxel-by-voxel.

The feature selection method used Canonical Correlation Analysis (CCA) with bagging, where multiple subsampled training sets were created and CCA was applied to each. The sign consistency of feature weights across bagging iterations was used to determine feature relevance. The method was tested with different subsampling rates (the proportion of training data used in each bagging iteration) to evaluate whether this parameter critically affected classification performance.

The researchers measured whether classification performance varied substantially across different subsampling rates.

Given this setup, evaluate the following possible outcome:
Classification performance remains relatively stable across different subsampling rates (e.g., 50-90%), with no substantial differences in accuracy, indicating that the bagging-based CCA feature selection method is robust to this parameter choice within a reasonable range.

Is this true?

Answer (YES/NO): YES